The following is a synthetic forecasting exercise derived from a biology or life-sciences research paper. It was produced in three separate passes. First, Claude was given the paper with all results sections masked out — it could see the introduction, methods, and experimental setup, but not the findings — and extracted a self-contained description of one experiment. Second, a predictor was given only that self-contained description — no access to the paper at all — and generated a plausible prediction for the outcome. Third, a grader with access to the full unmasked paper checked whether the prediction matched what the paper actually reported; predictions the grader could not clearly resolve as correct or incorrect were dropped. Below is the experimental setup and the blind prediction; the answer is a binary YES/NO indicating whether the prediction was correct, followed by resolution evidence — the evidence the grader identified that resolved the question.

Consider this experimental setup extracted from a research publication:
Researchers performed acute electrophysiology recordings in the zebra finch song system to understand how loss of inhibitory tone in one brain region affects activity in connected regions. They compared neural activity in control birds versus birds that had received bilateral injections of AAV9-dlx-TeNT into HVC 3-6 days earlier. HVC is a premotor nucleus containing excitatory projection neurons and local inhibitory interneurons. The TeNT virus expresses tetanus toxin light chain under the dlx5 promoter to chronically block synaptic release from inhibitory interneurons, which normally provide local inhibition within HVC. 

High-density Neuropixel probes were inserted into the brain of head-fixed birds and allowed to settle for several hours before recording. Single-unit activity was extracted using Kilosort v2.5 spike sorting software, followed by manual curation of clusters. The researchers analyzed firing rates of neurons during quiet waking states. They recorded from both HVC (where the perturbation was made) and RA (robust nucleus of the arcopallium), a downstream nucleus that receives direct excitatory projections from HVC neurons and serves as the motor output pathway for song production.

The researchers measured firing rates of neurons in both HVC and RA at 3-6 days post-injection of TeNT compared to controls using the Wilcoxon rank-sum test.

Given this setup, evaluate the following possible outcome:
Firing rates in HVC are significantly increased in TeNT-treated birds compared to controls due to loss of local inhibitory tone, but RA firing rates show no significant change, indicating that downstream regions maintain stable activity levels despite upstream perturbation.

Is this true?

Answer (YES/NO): NO